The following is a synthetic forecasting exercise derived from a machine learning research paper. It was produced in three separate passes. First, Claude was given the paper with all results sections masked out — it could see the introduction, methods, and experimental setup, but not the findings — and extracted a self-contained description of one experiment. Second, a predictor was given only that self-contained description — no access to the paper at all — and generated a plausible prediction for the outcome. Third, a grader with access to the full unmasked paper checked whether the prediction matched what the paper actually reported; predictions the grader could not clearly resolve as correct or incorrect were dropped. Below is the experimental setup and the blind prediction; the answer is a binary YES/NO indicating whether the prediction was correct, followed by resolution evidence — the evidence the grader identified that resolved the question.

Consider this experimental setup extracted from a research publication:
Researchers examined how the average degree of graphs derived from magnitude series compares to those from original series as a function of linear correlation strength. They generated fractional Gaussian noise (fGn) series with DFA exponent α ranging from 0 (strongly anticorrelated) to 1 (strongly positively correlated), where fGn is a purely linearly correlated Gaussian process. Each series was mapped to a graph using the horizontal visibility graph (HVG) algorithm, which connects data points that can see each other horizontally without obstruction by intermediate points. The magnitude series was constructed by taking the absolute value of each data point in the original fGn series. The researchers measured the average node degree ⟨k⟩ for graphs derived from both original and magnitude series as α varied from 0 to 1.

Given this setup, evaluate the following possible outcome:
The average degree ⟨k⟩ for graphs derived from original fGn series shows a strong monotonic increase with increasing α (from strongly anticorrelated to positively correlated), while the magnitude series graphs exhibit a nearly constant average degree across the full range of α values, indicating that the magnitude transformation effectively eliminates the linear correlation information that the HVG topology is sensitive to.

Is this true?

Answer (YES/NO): NO